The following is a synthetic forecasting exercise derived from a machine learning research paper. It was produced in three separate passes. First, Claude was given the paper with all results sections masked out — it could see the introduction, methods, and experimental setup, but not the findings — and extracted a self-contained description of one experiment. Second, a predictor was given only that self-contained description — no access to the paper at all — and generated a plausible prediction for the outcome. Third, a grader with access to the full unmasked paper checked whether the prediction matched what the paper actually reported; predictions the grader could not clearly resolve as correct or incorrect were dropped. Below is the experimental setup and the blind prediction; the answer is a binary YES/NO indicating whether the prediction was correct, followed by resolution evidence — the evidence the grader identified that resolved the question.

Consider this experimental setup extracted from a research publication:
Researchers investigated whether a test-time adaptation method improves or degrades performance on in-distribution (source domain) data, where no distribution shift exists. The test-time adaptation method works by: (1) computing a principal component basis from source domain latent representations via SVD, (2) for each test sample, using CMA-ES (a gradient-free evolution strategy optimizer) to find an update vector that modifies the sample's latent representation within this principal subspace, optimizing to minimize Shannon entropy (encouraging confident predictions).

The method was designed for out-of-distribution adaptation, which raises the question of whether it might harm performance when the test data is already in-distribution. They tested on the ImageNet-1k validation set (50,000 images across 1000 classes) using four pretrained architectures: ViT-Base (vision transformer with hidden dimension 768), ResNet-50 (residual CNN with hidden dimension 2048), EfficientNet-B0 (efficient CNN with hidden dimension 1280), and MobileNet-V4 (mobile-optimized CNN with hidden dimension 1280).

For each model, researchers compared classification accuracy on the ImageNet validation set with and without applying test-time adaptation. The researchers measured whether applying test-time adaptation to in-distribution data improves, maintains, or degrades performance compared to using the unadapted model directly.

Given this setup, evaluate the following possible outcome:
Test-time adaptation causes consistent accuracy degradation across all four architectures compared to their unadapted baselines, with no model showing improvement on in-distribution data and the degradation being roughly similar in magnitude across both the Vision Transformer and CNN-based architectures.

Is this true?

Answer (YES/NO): NO